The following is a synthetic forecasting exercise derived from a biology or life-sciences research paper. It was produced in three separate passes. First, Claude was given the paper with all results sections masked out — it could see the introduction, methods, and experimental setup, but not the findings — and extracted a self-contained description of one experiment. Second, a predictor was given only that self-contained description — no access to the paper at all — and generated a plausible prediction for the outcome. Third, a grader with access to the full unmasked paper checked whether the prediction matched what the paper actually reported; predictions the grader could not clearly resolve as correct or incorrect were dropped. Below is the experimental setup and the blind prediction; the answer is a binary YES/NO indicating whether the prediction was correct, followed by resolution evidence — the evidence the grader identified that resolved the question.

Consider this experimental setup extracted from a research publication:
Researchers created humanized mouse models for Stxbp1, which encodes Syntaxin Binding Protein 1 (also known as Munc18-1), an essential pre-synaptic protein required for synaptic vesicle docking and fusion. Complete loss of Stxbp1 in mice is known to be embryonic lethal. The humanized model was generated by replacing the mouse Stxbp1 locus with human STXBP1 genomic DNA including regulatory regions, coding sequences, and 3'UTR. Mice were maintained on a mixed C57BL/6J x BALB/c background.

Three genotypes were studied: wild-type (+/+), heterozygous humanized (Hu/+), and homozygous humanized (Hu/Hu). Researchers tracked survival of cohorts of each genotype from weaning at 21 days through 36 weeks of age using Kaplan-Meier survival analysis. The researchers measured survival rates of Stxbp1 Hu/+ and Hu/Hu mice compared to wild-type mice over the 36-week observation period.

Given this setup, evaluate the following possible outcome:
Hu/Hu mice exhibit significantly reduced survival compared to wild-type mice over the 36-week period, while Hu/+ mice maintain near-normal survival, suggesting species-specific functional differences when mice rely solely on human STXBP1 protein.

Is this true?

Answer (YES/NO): YES